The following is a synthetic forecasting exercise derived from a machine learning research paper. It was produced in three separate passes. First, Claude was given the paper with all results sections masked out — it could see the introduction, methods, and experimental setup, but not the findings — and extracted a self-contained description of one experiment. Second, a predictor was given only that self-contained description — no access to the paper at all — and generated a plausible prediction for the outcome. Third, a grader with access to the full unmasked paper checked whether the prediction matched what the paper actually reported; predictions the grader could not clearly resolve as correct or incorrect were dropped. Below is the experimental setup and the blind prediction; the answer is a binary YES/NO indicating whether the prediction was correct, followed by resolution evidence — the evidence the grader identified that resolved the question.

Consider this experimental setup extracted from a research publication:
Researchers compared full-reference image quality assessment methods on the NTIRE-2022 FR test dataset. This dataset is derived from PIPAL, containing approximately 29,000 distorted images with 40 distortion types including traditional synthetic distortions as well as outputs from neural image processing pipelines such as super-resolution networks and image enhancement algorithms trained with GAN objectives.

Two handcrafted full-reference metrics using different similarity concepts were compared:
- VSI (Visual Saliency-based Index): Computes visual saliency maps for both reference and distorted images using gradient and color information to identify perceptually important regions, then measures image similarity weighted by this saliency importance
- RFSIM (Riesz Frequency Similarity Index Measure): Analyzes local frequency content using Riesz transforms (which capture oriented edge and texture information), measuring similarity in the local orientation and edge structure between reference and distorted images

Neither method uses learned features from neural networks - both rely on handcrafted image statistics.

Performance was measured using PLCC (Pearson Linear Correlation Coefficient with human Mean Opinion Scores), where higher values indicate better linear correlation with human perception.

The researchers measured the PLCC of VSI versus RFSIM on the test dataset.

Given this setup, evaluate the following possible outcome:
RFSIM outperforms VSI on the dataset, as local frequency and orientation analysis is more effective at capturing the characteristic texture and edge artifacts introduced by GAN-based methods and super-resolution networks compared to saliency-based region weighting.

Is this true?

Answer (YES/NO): NO